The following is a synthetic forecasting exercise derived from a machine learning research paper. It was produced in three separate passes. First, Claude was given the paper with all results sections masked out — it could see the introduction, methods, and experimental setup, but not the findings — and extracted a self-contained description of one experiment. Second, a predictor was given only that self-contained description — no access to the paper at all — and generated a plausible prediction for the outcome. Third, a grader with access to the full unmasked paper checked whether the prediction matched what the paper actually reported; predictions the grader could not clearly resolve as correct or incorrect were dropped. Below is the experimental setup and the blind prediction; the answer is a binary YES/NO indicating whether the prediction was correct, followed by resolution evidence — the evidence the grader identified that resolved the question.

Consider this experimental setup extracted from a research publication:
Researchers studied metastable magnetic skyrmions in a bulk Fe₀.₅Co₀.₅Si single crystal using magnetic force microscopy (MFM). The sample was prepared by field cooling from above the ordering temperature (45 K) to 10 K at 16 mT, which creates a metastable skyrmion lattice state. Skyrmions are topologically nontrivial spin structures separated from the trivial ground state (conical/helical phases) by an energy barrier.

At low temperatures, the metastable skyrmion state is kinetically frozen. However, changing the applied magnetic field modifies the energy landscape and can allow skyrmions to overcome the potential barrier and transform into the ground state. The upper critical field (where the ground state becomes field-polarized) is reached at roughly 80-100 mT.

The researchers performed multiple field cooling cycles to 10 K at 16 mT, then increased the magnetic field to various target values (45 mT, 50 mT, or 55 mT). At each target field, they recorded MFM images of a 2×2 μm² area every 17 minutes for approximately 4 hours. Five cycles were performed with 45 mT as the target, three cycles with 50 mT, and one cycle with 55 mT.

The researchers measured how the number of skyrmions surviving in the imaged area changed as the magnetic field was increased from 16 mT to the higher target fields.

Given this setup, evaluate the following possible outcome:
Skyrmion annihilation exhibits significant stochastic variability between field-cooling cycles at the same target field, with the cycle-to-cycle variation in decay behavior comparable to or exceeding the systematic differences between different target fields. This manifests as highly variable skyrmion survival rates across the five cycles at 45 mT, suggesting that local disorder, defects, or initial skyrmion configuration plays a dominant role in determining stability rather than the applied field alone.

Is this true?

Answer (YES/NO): NO